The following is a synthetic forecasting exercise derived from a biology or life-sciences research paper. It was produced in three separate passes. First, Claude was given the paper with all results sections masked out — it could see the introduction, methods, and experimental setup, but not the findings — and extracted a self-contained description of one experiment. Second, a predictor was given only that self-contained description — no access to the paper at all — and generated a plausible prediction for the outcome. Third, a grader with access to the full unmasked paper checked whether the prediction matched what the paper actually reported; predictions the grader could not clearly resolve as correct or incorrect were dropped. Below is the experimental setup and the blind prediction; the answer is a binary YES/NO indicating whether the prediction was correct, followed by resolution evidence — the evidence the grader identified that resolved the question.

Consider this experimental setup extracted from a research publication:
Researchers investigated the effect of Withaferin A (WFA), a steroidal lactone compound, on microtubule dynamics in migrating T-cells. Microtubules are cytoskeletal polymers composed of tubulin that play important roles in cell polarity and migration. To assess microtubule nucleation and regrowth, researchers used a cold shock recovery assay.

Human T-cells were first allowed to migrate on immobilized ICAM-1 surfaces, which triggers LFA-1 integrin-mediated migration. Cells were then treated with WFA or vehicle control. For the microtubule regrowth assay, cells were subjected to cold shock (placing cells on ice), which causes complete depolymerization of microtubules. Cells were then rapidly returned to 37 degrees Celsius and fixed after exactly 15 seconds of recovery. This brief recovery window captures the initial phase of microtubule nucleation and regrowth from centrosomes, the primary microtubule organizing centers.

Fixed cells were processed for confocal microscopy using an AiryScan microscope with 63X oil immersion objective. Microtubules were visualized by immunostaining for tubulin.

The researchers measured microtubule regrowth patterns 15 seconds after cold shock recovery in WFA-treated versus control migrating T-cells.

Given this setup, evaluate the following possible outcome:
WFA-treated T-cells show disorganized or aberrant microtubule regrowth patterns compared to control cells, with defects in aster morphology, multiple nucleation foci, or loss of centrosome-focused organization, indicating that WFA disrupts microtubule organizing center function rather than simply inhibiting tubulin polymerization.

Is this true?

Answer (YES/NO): NO